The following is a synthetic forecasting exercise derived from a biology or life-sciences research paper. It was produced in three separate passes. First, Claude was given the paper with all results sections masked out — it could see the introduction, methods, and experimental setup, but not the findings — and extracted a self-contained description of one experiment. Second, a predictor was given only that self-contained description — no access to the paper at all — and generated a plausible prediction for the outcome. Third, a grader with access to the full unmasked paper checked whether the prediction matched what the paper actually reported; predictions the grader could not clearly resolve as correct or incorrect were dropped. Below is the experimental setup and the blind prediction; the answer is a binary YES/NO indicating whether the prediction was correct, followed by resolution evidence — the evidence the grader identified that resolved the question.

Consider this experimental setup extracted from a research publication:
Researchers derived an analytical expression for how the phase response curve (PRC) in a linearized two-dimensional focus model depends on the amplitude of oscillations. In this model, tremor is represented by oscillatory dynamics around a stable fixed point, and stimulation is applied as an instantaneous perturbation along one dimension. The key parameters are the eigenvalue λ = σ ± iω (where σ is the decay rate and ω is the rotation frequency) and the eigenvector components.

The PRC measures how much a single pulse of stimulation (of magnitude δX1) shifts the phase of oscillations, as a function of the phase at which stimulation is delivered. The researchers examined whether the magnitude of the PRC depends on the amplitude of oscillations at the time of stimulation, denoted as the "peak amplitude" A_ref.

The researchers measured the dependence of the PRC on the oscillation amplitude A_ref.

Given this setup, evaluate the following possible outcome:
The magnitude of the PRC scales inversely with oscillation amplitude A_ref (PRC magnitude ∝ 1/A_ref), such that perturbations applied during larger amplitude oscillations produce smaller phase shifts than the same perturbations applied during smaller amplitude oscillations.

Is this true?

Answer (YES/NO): YES